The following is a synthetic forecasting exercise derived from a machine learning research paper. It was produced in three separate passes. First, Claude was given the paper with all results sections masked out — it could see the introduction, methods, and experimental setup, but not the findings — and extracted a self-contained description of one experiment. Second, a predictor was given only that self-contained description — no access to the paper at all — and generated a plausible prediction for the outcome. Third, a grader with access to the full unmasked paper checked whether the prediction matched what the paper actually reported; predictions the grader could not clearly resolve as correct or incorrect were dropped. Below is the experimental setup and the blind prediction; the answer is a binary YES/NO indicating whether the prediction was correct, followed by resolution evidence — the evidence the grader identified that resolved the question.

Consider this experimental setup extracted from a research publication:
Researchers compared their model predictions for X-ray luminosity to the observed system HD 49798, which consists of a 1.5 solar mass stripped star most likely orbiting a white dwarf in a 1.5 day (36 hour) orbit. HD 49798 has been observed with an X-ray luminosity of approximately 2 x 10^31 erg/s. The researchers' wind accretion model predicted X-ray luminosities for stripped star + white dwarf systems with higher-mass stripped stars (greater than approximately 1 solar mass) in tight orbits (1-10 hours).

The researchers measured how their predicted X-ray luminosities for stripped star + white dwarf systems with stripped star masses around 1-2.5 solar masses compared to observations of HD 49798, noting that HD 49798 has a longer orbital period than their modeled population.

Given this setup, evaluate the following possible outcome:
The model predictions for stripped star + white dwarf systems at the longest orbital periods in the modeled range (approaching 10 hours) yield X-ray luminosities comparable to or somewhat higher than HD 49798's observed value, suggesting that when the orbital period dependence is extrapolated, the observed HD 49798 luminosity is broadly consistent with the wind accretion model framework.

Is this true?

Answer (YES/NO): NO